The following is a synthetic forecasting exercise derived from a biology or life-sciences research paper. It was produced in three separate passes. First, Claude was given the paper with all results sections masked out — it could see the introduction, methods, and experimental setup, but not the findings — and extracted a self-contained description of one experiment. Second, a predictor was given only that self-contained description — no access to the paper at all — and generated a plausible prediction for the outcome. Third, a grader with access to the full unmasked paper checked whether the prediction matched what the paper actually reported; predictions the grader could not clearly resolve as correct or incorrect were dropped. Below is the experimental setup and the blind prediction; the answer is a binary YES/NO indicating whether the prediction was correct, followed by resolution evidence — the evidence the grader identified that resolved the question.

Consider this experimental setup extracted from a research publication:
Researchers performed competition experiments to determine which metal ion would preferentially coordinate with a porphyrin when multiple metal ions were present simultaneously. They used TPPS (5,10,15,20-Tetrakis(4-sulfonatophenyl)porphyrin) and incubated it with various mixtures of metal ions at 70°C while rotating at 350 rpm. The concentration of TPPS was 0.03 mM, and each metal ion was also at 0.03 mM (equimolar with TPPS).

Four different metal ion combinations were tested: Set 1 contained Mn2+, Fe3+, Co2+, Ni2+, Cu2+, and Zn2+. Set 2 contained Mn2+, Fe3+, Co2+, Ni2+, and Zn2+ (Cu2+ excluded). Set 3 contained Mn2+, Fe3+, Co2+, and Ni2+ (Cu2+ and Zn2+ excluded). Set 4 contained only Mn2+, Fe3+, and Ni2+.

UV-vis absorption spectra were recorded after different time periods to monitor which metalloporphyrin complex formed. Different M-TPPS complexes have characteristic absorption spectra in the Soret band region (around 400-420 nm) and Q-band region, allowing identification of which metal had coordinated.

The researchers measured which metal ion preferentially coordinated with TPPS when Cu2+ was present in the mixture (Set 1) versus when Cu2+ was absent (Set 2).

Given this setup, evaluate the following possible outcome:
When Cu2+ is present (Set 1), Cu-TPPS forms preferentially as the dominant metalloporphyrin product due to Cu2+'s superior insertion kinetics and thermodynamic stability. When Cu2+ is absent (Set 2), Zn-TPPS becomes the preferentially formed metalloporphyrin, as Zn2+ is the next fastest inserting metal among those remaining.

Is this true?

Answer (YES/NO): YES